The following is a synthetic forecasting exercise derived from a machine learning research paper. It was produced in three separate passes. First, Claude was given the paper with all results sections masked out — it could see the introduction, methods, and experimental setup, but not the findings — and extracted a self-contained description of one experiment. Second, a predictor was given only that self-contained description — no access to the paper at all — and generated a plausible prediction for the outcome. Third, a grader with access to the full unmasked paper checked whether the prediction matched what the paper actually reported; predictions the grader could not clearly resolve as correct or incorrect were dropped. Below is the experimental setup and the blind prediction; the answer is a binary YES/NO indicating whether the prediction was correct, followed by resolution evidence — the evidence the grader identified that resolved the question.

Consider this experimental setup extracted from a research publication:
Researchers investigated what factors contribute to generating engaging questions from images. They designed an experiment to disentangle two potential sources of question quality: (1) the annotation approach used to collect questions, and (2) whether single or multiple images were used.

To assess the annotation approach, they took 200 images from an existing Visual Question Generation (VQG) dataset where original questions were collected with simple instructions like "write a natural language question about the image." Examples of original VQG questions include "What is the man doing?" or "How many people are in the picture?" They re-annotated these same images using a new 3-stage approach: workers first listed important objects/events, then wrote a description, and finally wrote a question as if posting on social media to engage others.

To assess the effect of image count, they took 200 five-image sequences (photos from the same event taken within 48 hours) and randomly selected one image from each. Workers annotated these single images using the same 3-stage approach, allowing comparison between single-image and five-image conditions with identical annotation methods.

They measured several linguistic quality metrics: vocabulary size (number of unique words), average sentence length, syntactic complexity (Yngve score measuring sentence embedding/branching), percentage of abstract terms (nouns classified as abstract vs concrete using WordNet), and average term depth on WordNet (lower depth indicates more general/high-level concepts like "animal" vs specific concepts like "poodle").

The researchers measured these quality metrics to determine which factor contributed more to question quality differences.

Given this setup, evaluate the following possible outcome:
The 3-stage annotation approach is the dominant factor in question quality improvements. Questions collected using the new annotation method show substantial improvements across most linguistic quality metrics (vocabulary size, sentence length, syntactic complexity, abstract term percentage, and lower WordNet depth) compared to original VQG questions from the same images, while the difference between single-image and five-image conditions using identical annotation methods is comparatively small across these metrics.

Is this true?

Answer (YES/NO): NO